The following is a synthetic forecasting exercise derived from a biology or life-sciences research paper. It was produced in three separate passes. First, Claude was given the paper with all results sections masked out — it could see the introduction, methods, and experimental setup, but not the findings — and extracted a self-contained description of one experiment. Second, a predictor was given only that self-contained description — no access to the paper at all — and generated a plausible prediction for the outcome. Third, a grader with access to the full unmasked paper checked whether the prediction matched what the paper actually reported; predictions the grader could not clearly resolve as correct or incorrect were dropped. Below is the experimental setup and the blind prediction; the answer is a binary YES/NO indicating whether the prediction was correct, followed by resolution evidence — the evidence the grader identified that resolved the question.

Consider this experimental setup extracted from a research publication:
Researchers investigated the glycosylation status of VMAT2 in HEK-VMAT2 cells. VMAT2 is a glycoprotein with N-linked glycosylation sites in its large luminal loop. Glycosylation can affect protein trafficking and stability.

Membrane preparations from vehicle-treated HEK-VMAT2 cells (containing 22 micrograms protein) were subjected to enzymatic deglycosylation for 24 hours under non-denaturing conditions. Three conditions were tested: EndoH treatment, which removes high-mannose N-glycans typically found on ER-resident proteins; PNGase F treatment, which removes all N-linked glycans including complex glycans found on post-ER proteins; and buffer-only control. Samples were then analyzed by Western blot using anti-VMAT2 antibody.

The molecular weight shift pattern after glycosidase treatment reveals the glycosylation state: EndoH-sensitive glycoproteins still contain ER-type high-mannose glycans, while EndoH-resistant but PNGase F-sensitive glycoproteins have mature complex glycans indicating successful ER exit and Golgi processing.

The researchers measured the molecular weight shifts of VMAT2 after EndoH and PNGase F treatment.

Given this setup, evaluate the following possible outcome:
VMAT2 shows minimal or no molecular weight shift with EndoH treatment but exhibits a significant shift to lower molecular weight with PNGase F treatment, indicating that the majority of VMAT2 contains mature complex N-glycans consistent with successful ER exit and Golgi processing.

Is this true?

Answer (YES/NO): NO